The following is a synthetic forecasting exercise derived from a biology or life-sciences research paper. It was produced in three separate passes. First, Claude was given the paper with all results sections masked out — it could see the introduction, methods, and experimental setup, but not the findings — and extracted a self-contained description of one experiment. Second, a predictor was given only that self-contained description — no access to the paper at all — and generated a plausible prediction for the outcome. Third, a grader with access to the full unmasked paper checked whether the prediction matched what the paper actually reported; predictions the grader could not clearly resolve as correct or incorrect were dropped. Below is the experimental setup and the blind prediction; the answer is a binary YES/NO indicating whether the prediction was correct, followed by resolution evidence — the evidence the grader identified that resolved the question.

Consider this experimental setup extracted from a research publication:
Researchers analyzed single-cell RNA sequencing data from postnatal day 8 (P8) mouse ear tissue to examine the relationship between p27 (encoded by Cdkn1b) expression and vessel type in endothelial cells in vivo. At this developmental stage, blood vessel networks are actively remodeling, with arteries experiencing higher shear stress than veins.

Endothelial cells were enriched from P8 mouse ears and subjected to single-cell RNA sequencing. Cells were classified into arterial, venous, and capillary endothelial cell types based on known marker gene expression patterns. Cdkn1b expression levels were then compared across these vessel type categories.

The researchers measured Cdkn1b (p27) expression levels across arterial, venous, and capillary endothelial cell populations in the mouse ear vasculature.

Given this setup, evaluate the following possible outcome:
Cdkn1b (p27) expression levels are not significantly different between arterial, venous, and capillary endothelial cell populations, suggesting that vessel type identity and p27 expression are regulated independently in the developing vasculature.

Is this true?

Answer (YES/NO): NO